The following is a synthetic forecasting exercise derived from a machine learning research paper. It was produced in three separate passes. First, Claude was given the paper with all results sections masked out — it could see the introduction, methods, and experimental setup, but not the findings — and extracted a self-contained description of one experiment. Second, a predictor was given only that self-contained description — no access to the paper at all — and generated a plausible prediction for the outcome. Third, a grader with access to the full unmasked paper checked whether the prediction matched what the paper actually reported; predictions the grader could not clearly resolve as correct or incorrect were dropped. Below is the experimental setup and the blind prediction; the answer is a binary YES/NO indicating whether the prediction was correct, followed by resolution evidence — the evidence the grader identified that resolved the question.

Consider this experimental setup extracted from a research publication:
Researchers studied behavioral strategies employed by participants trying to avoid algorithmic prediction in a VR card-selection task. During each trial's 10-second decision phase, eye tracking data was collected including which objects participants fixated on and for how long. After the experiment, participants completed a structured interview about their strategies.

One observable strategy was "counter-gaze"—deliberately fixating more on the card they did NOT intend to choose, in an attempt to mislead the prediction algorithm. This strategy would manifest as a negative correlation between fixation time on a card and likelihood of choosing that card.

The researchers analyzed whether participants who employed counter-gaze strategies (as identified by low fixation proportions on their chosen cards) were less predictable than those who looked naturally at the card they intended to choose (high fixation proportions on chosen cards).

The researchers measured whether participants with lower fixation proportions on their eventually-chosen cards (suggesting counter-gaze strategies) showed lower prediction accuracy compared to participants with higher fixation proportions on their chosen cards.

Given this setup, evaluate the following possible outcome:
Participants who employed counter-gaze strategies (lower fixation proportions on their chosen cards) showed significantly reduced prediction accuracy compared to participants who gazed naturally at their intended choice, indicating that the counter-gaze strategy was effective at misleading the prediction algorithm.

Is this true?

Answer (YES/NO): NO